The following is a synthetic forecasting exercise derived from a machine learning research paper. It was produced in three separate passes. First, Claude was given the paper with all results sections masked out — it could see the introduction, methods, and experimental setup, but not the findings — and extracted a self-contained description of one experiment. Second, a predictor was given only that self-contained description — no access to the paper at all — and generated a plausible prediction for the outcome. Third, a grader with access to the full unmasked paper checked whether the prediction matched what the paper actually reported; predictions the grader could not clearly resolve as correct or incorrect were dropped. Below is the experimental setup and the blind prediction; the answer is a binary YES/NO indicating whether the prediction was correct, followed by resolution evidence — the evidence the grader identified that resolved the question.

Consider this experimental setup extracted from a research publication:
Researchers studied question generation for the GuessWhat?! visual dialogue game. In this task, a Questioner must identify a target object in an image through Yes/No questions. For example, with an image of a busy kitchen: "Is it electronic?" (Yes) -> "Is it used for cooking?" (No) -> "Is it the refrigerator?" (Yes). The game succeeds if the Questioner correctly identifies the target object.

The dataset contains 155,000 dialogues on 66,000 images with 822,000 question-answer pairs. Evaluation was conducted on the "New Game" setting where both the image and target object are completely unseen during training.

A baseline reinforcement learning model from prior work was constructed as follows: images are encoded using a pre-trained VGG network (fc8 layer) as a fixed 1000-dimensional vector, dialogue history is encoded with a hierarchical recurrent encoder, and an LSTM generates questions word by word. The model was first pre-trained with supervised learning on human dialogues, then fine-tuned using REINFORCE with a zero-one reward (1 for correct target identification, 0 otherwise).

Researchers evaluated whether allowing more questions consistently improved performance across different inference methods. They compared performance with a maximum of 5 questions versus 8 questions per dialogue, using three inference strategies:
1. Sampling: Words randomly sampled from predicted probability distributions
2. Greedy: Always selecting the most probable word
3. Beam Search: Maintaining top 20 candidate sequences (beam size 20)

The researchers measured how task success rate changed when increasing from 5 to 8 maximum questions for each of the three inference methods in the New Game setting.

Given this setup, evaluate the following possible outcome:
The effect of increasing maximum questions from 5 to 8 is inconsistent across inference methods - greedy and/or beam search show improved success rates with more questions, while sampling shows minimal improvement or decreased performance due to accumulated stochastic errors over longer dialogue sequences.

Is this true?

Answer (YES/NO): NO